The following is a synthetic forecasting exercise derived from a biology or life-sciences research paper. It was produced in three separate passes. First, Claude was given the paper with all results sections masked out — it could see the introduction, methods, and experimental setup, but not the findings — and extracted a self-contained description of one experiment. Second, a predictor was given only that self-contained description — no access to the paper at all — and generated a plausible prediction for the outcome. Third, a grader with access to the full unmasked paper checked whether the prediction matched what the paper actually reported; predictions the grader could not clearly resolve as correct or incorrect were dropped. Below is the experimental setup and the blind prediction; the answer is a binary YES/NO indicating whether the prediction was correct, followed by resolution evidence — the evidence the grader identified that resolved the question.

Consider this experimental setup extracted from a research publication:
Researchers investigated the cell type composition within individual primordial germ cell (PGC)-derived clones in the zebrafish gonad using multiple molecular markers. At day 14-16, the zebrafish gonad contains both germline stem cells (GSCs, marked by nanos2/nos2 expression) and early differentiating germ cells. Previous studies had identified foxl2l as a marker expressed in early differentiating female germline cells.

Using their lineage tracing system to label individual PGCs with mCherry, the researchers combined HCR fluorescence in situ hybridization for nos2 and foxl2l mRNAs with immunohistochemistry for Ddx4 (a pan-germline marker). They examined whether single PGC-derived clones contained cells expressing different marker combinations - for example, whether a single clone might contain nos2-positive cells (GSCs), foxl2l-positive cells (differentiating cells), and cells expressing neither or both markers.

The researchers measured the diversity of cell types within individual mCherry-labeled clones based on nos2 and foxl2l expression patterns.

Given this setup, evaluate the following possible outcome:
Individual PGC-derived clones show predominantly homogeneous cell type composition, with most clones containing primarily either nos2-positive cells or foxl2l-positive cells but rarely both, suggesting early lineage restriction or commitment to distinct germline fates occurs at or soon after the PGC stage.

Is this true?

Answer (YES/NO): NO